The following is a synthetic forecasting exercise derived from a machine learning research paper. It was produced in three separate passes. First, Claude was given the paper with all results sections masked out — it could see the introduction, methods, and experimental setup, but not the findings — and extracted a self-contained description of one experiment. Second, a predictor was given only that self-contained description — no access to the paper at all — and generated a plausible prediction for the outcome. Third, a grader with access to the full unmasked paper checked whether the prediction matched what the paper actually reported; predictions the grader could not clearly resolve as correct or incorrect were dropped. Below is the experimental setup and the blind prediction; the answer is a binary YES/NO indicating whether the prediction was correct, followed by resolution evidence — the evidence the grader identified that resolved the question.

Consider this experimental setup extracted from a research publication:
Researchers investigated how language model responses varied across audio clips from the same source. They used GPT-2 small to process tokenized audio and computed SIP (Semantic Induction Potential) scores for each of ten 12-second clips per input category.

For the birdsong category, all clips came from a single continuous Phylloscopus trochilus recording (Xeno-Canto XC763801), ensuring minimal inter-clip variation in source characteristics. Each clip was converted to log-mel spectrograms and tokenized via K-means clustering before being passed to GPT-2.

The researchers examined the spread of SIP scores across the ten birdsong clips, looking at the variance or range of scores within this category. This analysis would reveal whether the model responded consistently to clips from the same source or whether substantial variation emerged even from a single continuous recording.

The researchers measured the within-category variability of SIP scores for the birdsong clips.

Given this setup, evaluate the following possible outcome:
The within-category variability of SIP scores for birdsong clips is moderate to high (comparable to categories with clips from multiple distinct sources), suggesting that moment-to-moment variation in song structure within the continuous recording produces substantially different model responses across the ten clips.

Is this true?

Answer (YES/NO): NO